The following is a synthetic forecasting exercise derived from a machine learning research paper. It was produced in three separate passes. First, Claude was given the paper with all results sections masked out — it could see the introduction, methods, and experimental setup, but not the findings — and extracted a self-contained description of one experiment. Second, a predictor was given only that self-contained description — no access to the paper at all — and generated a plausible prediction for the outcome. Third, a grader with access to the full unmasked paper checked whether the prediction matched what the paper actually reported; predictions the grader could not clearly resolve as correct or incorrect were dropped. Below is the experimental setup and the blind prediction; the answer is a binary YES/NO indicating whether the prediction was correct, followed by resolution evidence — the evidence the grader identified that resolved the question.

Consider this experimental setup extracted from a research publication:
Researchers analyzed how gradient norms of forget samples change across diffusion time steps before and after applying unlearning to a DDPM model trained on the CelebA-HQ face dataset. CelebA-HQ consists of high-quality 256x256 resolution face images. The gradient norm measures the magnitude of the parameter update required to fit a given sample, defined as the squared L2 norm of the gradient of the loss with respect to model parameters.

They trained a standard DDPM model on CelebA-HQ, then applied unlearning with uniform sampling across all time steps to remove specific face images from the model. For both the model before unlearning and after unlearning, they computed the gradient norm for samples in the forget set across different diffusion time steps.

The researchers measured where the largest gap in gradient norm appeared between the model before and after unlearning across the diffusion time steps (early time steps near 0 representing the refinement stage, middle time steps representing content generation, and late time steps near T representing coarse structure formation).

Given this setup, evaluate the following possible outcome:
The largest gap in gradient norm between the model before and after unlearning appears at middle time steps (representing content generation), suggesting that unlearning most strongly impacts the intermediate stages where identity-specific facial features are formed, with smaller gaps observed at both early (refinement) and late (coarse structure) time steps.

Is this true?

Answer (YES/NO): YES